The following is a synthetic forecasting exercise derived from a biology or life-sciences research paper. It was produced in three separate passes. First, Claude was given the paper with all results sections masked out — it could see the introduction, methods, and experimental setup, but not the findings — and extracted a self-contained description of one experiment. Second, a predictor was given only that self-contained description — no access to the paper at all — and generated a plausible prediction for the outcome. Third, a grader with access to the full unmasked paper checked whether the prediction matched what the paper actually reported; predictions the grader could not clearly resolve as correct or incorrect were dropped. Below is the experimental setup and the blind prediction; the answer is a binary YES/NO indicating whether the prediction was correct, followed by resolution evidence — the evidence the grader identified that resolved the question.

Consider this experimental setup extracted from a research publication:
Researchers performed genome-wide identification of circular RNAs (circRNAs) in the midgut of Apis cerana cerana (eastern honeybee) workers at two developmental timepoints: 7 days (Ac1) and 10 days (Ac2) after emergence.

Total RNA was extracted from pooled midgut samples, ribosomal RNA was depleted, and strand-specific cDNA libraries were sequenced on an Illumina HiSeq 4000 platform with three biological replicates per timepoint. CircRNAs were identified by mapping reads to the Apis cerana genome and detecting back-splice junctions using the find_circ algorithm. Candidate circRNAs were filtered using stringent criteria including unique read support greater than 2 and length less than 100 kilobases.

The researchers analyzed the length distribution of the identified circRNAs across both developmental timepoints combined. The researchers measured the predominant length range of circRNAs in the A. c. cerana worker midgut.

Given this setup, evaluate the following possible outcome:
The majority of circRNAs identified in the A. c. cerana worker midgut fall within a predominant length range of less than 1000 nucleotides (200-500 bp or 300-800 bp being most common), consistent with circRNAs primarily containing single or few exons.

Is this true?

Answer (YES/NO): YES